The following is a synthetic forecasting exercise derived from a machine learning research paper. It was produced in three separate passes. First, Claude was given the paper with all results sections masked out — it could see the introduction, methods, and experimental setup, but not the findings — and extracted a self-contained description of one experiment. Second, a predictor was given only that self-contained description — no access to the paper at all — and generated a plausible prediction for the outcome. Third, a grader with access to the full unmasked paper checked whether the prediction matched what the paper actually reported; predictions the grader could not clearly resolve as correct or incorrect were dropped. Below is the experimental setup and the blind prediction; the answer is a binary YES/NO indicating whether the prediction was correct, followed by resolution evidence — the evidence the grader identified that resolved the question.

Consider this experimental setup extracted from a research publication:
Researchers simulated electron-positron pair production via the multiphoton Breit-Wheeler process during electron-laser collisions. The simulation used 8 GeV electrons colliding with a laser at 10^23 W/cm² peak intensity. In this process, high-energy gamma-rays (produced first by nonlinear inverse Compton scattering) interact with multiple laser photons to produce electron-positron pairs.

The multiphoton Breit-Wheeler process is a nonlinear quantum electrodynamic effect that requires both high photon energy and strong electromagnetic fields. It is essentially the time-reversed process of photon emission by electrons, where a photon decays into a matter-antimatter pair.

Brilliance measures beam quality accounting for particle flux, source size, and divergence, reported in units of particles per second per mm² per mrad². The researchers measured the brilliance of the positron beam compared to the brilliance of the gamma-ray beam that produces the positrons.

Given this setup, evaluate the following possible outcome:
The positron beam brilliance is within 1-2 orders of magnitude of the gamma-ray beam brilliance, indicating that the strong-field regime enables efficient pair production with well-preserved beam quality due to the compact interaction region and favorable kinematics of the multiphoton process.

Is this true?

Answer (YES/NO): NO